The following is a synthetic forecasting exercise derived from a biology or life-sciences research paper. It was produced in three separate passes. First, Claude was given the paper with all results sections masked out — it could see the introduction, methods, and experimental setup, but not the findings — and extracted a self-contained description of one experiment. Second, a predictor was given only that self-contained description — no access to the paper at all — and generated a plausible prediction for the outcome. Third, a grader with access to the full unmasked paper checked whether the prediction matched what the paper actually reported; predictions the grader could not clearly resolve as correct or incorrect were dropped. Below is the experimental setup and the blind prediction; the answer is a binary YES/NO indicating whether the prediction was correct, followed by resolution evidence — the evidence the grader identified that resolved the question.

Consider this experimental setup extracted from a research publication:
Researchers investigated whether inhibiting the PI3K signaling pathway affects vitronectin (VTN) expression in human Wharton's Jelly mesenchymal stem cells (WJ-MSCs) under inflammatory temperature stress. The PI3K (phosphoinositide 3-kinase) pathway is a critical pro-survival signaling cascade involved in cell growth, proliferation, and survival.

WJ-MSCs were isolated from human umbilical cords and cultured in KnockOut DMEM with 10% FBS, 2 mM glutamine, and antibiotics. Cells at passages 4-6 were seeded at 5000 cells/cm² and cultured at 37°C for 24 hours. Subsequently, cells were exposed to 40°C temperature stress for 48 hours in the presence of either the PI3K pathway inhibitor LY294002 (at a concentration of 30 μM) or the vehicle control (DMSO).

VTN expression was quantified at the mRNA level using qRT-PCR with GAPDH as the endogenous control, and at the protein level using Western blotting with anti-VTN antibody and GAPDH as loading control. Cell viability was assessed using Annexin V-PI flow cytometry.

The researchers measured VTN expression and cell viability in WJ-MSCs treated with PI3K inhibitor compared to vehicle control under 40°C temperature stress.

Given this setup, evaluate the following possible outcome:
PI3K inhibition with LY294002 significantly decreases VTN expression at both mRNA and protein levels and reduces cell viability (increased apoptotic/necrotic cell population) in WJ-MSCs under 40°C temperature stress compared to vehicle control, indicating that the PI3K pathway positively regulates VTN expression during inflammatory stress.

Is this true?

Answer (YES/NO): NO